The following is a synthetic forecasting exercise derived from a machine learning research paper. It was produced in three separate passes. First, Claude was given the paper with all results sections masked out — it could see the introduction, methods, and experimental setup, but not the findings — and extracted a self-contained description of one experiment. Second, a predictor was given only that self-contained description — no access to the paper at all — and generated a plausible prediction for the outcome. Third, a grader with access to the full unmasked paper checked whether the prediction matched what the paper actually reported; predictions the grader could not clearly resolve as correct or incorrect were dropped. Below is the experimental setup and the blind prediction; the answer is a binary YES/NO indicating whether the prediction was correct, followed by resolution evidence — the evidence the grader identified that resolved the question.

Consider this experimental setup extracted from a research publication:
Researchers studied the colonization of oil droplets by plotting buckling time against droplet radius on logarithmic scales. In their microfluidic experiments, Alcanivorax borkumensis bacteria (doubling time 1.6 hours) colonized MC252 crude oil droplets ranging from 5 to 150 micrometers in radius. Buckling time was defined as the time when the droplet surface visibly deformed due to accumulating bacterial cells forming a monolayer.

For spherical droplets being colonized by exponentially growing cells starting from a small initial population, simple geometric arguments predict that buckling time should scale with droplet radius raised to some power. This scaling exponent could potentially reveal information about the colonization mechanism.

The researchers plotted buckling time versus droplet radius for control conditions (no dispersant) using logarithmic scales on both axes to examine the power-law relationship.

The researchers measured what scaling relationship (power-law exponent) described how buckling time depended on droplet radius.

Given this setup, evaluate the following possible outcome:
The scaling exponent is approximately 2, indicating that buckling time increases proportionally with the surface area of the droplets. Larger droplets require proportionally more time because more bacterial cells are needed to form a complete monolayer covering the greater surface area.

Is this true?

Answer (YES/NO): NO